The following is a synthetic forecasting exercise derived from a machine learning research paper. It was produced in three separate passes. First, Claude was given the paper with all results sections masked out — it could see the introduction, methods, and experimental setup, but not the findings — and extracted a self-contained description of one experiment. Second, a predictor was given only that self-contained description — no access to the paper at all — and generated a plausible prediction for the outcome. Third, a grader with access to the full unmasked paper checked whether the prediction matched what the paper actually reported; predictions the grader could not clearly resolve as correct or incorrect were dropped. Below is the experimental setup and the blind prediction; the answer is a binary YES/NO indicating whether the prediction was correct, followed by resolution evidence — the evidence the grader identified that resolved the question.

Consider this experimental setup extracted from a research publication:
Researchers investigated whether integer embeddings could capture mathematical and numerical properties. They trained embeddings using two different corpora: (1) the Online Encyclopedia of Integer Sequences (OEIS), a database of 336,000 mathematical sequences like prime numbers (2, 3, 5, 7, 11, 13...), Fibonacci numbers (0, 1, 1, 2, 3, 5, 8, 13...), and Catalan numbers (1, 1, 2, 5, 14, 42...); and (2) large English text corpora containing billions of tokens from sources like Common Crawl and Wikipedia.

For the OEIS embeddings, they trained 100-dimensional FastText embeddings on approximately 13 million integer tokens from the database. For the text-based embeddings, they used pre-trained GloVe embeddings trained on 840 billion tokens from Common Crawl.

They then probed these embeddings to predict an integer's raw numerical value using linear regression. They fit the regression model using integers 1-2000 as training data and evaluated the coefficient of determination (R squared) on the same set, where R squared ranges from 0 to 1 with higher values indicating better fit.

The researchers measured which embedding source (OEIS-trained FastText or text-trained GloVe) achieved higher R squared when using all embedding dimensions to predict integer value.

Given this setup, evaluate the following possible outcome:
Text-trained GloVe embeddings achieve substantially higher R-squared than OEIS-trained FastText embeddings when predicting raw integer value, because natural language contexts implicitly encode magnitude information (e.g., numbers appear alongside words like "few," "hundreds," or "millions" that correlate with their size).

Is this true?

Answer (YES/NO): NO